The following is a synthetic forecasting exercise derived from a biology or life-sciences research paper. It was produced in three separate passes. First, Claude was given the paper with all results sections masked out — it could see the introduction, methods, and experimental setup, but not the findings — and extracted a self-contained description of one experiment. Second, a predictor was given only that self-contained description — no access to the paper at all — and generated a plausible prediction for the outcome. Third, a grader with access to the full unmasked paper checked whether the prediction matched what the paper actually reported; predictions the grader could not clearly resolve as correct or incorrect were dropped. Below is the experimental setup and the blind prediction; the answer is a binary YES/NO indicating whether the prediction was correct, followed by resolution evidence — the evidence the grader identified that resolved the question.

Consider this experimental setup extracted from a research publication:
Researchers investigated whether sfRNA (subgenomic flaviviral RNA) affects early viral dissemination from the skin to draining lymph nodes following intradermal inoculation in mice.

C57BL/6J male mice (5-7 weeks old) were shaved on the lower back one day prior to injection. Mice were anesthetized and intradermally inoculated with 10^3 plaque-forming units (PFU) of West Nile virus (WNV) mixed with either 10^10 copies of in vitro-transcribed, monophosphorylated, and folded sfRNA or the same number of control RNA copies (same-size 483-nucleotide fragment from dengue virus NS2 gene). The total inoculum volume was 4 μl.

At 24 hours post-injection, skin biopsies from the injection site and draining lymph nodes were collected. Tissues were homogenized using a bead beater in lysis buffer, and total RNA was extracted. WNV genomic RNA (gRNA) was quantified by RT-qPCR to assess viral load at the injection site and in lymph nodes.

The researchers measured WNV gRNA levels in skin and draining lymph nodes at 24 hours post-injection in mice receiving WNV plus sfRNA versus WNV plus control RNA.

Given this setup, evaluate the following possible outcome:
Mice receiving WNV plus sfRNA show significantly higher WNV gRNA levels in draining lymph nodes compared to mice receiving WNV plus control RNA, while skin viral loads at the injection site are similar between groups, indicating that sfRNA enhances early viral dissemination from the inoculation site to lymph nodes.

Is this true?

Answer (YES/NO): NO